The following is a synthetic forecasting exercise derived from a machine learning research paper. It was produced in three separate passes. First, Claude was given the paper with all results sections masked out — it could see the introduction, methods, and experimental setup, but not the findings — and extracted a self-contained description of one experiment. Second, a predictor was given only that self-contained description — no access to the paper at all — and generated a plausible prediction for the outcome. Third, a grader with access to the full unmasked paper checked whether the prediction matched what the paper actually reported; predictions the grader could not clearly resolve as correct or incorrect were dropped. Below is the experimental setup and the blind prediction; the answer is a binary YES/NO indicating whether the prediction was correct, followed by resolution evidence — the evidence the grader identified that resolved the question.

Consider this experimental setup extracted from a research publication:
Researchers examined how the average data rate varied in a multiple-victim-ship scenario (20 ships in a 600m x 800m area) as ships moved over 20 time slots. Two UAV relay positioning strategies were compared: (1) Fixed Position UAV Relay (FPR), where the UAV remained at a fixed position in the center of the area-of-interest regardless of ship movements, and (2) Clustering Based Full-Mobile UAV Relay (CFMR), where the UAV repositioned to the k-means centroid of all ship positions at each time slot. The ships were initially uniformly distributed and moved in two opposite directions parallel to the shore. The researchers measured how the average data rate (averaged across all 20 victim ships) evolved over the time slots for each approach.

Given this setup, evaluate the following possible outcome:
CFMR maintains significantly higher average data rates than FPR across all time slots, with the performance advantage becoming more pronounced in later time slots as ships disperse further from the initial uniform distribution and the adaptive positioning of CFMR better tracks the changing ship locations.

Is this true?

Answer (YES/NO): NO